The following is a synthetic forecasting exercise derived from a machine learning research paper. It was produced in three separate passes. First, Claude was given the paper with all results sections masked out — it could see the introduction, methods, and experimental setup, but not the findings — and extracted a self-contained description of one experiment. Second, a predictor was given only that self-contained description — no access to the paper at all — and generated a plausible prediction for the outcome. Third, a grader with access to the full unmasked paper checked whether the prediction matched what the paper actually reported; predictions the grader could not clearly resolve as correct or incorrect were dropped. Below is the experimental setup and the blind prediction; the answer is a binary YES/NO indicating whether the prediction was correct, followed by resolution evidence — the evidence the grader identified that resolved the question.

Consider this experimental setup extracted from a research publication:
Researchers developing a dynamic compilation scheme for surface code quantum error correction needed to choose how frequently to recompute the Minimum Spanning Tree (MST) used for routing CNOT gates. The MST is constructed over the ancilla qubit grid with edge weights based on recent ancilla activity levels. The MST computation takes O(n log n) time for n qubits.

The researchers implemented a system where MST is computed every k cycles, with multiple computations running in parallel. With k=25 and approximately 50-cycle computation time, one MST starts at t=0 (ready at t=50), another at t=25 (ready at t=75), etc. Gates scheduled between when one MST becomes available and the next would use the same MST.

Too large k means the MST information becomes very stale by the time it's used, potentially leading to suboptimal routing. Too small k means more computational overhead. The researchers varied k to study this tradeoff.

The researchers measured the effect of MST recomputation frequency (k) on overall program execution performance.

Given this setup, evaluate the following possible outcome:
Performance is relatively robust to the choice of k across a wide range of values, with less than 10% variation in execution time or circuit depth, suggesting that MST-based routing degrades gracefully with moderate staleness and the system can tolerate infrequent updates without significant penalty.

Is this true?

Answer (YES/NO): YES